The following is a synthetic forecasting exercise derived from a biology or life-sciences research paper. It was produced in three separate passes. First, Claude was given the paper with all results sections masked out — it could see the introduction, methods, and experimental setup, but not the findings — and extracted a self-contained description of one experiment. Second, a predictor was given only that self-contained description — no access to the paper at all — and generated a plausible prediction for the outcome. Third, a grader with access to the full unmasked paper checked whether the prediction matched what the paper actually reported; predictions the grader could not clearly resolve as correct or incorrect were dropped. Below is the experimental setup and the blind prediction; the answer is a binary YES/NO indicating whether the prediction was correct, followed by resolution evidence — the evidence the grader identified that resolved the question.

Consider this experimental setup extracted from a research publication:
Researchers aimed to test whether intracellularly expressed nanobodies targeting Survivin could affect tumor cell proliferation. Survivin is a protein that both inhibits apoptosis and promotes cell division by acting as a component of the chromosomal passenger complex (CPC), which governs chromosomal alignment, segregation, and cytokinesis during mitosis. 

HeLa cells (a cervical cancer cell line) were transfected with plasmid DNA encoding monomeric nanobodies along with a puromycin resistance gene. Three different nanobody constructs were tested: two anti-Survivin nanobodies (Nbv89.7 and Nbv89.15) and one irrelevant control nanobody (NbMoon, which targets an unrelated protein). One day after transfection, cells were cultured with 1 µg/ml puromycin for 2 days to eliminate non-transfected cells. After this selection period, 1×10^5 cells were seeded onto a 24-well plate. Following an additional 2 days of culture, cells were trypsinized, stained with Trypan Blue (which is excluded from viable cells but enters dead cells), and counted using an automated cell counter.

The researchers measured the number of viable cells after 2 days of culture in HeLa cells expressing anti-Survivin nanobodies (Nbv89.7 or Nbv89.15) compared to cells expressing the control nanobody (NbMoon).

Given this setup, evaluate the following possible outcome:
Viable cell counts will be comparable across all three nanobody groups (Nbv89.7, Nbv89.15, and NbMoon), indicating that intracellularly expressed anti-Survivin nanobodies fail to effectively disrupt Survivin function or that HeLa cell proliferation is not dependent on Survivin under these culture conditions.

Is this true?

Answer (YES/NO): NO